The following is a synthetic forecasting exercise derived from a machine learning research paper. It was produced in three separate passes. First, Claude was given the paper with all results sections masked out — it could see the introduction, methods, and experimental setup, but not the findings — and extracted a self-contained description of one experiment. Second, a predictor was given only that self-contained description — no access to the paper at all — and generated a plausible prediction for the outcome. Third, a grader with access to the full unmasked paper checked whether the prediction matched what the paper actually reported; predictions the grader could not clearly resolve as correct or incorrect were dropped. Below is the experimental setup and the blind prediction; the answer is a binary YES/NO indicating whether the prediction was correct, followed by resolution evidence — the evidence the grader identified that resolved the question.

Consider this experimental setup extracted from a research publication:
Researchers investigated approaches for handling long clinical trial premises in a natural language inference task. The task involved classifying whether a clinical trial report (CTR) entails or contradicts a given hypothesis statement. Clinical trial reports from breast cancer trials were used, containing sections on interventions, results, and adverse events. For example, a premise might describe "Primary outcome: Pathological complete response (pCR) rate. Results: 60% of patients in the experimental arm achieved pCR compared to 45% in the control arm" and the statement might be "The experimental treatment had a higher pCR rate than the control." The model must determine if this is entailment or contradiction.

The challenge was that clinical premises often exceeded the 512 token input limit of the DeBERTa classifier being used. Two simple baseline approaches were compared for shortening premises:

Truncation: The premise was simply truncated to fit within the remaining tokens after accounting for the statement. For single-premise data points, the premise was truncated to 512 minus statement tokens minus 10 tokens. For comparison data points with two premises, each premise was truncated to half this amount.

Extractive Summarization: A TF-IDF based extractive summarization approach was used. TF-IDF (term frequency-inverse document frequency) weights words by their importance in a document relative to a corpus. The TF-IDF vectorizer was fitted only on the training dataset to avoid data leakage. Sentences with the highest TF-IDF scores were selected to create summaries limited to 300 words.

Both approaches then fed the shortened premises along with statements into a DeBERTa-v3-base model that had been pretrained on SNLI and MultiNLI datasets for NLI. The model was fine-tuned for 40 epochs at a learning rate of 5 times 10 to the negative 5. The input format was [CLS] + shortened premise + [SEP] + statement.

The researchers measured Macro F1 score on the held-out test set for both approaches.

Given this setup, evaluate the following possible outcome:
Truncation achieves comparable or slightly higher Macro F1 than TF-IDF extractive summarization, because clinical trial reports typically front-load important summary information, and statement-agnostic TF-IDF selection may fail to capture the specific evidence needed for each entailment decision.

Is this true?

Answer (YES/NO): NO